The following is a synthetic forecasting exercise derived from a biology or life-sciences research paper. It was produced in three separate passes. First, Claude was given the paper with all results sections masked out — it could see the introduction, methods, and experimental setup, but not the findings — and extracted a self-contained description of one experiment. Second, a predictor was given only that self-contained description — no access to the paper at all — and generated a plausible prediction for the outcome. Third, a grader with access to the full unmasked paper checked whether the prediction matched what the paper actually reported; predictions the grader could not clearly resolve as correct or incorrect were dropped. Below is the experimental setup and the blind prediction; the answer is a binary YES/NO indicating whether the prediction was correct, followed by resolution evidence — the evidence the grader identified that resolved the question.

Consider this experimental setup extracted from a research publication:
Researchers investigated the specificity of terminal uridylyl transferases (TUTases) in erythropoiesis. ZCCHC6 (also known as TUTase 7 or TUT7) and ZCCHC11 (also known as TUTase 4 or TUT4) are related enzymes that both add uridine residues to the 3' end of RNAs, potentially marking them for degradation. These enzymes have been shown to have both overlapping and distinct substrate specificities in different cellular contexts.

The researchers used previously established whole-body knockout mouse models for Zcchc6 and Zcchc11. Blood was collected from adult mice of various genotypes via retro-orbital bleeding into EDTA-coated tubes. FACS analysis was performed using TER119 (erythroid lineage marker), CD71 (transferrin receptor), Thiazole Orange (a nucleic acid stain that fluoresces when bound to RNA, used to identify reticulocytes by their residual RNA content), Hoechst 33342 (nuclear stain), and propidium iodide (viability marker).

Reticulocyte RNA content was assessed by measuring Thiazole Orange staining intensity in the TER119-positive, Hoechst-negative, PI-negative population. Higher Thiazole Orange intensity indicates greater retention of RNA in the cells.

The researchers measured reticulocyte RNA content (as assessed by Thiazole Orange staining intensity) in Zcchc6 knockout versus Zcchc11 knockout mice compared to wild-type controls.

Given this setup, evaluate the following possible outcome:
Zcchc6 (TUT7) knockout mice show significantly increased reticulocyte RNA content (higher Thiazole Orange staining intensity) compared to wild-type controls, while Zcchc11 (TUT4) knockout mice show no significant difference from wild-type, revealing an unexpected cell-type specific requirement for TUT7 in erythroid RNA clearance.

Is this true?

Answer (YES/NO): YES